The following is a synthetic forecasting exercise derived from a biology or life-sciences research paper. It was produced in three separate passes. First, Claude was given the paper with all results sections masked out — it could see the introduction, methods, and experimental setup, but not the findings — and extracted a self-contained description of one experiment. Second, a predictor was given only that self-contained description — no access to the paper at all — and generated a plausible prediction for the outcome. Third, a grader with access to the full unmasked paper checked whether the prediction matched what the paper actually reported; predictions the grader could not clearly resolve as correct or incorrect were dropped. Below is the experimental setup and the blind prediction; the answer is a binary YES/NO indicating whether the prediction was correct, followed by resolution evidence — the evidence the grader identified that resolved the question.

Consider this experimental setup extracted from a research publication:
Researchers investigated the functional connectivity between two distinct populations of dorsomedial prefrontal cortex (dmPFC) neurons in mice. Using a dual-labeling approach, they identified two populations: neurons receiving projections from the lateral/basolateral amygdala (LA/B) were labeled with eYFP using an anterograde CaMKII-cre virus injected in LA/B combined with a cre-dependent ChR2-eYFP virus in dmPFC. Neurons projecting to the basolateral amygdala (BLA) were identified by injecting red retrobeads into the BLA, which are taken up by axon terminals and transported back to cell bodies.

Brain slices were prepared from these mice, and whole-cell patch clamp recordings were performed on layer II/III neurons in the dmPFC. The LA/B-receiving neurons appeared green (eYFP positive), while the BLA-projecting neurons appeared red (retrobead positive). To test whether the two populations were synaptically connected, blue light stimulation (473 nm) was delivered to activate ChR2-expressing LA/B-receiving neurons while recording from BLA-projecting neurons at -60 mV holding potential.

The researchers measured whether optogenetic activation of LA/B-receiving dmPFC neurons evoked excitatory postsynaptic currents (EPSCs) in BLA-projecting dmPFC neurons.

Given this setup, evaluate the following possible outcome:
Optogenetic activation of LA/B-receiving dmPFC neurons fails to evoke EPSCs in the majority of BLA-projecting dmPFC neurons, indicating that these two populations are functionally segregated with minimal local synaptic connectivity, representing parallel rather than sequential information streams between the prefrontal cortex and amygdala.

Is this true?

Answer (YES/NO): NO